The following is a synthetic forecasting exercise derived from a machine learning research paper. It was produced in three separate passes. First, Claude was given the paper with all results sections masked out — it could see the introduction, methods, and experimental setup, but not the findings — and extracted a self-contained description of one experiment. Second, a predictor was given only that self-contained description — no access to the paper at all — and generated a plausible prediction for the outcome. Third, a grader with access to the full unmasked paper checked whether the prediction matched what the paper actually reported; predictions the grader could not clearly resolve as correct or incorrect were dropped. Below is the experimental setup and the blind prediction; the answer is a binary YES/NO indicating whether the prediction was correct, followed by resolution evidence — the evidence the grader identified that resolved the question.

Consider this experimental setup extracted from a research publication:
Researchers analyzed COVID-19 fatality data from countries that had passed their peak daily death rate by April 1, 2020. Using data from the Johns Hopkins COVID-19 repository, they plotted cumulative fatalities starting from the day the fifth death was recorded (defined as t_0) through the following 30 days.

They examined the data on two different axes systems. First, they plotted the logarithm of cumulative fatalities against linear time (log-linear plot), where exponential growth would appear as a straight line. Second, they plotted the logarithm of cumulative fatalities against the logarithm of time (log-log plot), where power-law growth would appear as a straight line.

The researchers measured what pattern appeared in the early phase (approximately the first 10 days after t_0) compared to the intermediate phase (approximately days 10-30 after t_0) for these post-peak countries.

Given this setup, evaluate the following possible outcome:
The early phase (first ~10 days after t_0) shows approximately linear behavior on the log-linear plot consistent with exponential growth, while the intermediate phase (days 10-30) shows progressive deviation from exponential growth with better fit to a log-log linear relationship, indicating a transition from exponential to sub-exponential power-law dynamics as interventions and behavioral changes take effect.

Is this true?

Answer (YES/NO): YES